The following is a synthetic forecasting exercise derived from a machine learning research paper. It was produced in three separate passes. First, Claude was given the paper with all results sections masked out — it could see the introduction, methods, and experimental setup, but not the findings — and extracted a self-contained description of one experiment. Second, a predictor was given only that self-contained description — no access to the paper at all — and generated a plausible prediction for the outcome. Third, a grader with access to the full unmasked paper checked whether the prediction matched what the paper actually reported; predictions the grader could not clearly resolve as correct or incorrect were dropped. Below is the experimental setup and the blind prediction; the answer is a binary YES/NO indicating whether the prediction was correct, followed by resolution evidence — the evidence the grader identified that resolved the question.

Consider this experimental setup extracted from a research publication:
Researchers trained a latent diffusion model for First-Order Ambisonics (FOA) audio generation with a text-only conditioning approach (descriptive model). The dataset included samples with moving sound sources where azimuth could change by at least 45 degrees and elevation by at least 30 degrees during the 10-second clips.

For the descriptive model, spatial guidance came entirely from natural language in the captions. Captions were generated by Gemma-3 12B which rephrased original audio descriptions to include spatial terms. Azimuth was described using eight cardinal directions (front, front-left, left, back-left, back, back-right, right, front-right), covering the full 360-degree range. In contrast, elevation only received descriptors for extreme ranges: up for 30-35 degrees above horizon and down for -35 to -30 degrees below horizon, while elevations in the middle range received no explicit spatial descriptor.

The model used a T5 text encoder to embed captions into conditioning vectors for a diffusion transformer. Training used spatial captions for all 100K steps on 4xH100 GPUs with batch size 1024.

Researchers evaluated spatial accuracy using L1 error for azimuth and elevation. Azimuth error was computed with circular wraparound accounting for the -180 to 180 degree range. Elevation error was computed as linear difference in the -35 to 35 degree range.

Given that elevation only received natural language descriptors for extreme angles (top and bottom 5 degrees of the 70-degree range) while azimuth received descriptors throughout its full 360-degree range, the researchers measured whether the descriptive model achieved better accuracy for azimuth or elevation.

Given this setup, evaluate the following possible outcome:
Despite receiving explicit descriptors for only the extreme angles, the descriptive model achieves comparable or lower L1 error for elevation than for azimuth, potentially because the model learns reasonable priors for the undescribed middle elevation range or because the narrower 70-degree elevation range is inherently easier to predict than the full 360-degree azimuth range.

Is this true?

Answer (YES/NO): YES